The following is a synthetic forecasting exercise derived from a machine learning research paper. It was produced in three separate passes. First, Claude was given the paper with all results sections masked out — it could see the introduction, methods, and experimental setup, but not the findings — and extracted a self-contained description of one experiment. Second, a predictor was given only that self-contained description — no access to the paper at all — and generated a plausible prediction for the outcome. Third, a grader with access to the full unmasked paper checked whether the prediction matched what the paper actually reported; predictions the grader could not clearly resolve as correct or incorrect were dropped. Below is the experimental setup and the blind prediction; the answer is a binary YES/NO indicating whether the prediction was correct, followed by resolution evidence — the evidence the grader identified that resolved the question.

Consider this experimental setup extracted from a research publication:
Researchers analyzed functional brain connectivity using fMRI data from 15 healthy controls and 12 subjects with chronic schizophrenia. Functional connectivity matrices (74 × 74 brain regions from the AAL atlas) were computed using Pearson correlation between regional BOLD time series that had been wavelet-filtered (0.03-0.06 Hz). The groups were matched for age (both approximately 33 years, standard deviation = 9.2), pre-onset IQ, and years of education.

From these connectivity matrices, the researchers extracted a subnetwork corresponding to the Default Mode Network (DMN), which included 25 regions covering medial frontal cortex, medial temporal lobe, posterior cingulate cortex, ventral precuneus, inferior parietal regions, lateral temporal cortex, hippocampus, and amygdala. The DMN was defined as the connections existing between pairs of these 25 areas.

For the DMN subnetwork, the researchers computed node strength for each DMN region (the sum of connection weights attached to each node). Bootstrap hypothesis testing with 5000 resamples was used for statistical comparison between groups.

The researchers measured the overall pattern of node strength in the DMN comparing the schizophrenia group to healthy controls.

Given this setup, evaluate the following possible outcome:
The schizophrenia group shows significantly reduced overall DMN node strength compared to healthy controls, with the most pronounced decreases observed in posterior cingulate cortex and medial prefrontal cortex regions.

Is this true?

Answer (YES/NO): NO